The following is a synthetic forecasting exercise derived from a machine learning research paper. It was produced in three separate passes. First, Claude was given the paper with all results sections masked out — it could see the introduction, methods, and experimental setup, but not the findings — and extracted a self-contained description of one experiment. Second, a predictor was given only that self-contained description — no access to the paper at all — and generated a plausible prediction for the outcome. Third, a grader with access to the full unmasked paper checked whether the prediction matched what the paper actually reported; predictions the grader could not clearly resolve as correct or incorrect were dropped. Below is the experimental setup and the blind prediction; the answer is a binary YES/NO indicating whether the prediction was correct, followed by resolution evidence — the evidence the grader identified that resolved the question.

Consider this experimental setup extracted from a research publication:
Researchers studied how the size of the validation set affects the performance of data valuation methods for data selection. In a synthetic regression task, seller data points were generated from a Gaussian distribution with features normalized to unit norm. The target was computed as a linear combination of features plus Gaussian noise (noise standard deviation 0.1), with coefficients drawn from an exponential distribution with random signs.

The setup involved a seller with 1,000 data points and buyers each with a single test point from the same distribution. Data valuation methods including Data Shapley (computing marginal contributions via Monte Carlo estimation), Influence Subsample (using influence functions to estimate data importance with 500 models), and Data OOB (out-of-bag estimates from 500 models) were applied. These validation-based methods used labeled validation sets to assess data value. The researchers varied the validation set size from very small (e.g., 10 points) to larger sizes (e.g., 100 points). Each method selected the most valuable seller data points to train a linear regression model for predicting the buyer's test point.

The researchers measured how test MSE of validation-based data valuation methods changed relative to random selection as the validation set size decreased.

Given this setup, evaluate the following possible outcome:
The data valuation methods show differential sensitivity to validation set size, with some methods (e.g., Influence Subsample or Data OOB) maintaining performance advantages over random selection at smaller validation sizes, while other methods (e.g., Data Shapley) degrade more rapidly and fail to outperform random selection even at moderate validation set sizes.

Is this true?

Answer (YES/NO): NO